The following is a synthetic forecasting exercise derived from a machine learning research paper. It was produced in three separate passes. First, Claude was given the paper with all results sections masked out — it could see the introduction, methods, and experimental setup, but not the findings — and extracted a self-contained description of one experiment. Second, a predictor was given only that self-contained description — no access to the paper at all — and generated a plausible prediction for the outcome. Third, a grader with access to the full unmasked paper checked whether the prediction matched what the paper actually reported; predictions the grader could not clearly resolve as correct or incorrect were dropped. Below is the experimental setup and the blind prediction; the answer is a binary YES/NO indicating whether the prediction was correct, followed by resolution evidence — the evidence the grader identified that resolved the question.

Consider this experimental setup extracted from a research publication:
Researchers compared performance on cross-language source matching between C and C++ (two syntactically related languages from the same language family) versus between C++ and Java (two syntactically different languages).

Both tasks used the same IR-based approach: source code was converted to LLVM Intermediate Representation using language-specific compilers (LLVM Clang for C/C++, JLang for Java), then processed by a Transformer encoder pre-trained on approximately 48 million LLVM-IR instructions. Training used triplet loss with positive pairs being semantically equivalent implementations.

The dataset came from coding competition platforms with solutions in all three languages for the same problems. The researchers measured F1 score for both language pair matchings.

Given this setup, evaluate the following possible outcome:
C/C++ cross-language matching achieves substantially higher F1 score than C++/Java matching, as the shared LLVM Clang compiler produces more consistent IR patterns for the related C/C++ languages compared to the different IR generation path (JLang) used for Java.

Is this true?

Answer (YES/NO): NO